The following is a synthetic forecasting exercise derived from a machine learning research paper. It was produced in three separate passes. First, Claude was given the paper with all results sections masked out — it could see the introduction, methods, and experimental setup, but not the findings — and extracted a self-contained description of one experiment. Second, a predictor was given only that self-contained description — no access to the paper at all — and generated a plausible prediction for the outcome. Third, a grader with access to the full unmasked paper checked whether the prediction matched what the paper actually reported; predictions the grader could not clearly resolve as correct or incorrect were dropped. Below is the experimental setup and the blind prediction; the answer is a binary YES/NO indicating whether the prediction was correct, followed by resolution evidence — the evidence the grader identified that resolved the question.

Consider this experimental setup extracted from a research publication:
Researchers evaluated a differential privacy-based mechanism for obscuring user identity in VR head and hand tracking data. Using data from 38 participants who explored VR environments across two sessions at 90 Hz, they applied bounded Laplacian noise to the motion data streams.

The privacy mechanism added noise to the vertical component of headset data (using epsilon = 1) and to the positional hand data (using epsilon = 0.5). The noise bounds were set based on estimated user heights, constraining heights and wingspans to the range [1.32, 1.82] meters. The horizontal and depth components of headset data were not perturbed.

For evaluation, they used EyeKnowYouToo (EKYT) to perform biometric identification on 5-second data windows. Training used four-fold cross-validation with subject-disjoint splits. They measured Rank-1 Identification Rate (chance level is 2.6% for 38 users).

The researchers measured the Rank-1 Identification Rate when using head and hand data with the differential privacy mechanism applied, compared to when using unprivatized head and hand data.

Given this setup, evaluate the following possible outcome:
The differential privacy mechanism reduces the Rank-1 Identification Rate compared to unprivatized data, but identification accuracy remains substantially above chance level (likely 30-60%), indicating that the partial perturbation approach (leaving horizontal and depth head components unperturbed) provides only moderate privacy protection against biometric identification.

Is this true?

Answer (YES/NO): YES